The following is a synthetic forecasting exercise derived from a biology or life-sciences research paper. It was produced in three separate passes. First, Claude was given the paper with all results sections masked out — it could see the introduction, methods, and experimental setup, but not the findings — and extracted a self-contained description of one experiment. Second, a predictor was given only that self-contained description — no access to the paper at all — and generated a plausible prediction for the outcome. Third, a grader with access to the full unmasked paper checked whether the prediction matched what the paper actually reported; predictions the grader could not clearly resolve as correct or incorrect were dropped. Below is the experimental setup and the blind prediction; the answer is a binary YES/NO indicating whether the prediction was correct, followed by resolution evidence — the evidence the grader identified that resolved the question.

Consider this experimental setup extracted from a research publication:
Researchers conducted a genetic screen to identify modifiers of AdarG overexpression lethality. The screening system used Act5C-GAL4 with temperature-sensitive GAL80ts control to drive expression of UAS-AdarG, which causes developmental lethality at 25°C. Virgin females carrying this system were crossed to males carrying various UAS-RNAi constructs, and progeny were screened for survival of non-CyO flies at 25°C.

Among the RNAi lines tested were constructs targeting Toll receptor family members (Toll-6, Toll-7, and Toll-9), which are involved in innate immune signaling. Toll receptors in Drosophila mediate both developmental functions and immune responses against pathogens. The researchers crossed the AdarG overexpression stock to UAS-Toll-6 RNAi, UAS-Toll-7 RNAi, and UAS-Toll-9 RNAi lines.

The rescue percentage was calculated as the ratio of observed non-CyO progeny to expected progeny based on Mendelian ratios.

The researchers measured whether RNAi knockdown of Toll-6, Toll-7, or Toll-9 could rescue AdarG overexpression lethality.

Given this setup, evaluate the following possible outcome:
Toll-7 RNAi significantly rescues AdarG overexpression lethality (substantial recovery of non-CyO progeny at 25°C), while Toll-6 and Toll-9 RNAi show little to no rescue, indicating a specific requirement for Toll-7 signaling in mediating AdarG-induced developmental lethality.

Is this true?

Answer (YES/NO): NO